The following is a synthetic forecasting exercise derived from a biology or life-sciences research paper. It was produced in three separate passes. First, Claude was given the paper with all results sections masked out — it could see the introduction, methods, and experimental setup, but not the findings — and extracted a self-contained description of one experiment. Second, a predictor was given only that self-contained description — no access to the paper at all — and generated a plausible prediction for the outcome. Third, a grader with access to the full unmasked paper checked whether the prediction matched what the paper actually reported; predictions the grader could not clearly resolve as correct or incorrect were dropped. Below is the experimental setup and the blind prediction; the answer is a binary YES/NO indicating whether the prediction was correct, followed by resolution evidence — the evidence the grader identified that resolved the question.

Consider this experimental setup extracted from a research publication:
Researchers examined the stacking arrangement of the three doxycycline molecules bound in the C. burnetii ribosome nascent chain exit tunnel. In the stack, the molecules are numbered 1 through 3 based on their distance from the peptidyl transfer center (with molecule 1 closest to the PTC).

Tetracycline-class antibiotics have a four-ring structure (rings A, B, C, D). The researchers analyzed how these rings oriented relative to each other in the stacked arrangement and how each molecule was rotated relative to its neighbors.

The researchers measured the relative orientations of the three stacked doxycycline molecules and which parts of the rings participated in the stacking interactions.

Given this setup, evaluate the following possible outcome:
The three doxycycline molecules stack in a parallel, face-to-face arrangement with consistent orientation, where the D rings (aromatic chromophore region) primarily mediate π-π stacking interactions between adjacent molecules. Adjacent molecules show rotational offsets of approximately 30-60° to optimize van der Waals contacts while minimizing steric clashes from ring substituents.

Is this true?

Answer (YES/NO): NO